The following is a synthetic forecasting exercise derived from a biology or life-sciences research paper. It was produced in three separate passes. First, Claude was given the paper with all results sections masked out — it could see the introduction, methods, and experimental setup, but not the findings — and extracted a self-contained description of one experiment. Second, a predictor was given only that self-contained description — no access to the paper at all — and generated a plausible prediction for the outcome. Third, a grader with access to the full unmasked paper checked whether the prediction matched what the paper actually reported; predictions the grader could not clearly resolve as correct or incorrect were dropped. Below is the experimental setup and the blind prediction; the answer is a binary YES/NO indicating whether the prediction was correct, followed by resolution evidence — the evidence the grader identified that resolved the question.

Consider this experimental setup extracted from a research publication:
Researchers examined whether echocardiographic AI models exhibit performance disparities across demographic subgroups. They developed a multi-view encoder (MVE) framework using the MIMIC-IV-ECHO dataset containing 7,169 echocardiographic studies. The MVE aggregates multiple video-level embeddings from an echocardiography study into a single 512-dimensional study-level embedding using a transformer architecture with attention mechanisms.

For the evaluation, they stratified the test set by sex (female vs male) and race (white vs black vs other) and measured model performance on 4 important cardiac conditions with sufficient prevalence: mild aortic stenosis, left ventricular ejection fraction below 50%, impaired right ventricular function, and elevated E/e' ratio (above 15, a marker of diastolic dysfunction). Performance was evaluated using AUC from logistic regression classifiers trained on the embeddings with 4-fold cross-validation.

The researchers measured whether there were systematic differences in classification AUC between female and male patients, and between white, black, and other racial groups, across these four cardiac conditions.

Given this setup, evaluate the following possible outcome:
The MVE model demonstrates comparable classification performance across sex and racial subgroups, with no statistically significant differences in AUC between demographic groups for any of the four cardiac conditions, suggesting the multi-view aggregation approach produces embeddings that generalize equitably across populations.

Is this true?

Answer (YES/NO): NO